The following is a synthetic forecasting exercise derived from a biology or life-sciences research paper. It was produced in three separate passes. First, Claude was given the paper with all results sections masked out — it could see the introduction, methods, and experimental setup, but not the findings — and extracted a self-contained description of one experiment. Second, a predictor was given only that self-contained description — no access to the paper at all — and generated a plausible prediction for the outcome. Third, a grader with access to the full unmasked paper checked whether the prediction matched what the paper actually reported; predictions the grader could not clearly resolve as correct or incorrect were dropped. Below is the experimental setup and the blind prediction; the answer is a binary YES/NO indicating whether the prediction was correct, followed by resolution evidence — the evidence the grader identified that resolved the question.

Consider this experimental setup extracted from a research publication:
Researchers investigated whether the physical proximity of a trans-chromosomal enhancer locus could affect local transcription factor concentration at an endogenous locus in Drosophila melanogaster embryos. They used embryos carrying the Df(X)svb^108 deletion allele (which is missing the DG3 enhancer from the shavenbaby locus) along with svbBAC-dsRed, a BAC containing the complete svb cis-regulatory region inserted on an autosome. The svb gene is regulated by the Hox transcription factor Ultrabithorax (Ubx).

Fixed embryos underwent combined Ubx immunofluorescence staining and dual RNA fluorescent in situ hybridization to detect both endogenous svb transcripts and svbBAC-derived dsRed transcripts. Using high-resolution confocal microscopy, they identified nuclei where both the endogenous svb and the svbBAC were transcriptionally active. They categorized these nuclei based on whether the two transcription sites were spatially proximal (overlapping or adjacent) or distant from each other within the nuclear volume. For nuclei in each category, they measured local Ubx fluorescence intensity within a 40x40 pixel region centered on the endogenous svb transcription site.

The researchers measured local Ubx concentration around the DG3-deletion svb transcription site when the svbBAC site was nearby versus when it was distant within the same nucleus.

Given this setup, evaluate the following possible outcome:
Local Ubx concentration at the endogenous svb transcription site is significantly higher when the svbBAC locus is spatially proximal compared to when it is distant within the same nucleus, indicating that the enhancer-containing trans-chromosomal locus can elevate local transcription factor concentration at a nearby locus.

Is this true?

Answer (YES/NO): YES